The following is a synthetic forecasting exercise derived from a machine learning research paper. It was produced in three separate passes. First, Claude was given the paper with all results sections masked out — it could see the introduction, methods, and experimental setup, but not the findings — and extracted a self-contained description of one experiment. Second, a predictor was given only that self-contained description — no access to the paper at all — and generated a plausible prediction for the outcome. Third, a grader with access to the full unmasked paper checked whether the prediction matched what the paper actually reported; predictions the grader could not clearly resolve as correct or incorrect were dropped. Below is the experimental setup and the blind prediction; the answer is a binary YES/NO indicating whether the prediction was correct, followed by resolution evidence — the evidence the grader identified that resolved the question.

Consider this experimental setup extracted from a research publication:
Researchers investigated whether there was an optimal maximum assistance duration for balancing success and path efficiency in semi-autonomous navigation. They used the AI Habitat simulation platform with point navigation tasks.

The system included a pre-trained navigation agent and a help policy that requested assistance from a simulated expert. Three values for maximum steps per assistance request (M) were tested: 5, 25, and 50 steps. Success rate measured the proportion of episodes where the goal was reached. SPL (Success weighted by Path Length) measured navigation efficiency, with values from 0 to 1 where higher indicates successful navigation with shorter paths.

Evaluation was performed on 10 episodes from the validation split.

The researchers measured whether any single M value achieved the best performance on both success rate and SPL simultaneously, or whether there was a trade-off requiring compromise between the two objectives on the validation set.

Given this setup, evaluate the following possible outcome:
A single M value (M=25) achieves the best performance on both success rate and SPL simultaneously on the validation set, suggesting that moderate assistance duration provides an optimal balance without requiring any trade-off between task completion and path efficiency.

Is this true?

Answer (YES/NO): YES